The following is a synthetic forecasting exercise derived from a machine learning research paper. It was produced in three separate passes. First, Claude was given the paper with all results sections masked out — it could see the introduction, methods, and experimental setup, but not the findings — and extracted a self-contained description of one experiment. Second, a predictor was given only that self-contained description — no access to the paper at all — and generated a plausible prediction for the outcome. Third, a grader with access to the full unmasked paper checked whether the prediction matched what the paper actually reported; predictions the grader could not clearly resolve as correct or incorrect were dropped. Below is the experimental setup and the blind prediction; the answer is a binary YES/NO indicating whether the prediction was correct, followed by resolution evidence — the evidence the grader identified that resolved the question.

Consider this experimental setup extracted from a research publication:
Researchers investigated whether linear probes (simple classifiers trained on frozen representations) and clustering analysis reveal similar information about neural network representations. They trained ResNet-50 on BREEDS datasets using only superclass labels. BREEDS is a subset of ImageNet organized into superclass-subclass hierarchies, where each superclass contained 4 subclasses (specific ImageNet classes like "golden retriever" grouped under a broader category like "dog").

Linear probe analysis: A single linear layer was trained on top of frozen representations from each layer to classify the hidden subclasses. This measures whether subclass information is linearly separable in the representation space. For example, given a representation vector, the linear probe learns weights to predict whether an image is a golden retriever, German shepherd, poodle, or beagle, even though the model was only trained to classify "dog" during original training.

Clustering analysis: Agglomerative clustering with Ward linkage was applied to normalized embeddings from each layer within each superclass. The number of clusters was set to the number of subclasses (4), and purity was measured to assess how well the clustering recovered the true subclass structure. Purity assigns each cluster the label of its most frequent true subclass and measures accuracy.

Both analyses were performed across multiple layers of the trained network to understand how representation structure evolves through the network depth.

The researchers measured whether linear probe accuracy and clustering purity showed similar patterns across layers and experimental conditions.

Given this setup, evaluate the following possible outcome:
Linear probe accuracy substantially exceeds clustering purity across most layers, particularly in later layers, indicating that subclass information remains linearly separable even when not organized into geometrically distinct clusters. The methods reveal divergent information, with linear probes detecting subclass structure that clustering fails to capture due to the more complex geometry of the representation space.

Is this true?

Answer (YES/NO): NO